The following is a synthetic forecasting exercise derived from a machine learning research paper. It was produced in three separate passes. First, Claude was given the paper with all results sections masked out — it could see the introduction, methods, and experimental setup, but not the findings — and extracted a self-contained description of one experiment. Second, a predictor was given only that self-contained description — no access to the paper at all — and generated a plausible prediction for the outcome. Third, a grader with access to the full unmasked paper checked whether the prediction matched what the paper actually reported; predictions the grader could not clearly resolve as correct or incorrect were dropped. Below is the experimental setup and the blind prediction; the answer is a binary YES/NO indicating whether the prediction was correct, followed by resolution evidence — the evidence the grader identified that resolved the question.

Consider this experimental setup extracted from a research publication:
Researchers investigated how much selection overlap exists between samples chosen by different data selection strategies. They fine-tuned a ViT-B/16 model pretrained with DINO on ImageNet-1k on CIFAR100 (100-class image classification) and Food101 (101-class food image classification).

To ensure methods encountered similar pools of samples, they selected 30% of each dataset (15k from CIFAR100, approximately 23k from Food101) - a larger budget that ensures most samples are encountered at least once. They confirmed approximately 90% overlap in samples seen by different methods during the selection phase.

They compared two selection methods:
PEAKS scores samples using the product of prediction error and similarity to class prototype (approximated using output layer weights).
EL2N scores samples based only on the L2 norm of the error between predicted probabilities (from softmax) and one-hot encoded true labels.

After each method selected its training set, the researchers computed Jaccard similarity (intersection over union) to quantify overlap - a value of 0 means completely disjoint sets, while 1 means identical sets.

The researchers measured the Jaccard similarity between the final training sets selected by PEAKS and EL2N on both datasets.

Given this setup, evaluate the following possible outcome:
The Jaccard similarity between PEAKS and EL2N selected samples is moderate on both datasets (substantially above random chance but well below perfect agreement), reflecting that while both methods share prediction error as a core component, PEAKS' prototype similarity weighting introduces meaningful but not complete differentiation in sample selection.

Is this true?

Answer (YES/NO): YES